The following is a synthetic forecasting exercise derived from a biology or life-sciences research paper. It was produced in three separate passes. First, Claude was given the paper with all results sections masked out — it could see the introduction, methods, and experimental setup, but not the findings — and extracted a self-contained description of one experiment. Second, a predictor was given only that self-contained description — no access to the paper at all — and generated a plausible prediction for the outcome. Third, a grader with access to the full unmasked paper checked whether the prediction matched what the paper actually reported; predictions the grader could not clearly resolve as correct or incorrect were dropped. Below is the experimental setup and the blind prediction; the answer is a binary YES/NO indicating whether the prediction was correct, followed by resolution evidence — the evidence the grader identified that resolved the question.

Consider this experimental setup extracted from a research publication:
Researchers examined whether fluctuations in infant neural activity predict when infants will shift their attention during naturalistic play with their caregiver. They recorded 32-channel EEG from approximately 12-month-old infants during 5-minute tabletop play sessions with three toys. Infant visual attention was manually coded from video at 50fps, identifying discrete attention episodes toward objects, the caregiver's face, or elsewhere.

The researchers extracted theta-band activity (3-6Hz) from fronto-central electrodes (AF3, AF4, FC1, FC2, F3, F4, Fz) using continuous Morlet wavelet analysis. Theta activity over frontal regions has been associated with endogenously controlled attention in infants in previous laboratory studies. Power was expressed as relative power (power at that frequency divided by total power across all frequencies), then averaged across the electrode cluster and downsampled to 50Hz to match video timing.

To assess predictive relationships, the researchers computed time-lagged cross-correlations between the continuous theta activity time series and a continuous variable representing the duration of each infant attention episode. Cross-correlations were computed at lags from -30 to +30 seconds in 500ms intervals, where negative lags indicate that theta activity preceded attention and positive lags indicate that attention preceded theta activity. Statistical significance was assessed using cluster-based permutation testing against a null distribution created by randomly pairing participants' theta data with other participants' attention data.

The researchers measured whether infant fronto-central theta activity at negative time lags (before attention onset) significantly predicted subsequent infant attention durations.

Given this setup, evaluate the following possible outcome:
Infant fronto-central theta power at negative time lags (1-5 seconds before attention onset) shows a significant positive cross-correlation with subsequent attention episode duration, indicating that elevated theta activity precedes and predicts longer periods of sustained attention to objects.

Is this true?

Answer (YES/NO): NO